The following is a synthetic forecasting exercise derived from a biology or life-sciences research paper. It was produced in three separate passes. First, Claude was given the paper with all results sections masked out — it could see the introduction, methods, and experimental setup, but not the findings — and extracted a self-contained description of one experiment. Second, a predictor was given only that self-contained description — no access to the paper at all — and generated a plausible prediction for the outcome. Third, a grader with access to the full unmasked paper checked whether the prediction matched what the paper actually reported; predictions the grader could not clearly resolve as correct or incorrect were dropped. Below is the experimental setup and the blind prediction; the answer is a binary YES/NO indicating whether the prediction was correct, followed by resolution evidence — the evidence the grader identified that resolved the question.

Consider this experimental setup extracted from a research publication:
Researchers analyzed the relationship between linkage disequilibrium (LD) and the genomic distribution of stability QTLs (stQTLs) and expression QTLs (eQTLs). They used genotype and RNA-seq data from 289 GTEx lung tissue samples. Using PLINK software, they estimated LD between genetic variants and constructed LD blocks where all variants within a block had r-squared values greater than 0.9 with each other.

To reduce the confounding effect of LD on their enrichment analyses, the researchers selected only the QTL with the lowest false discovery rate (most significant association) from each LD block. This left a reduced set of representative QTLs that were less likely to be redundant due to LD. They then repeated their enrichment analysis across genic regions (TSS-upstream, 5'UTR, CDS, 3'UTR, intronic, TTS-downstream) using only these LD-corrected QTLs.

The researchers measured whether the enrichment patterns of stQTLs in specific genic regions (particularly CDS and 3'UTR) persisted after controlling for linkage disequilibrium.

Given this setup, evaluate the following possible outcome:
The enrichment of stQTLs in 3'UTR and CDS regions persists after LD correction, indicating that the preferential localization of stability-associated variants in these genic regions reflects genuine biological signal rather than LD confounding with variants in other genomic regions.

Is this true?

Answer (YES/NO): YES